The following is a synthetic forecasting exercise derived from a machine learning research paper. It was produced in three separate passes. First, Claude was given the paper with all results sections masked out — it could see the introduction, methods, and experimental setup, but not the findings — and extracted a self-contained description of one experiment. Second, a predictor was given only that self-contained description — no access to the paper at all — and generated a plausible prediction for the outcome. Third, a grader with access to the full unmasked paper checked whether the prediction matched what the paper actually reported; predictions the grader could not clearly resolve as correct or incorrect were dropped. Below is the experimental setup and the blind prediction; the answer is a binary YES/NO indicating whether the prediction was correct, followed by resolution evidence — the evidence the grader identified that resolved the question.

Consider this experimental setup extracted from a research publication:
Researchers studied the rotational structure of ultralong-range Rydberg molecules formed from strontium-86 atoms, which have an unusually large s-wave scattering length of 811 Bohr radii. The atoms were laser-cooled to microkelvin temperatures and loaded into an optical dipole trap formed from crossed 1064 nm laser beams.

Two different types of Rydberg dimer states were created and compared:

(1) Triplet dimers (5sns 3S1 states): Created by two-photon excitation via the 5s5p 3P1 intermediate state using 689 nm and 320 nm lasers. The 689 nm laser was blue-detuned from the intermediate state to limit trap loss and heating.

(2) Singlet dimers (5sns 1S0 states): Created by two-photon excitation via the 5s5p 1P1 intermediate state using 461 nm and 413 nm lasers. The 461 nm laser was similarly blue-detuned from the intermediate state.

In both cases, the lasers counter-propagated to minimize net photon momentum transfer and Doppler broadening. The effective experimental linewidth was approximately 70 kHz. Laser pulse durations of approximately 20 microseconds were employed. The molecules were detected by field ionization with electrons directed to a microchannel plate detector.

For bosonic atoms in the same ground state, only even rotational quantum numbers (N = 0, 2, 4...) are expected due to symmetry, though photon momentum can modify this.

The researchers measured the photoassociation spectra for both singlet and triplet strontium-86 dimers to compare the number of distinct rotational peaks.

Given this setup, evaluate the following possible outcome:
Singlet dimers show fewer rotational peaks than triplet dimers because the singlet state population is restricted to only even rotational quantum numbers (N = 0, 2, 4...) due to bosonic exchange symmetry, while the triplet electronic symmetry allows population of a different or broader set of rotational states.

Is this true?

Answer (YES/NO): NO